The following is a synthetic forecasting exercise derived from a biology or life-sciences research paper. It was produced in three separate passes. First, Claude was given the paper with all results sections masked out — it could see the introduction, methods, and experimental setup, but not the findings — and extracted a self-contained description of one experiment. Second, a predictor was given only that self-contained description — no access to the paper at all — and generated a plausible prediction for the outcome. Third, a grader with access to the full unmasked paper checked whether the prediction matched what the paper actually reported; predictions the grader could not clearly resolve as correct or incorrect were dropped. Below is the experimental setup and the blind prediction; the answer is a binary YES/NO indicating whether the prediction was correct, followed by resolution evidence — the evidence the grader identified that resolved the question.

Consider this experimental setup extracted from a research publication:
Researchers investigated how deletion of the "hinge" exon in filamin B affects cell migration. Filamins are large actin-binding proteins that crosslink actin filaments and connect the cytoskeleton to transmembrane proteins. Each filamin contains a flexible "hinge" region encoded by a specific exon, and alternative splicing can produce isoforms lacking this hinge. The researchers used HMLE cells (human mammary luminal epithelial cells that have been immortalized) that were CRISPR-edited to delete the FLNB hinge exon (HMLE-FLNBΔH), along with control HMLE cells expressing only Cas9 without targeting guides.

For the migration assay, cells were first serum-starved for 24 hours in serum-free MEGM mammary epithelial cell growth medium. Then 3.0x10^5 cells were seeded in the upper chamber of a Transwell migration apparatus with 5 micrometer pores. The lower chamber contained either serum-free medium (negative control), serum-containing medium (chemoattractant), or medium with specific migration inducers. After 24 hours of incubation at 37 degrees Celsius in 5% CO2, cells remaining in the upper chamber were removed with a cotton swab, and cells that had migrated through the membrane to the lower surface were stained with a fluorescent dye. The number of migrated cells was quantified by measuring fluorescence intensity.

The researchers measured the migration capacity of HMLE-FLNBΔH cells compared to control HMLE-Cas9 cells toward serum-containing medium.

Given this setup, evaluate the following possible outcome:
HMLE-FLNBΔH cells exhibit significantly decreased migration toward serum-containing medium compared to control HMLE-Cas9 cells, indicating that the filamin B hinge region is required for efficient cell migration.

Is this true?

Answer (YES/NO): NO